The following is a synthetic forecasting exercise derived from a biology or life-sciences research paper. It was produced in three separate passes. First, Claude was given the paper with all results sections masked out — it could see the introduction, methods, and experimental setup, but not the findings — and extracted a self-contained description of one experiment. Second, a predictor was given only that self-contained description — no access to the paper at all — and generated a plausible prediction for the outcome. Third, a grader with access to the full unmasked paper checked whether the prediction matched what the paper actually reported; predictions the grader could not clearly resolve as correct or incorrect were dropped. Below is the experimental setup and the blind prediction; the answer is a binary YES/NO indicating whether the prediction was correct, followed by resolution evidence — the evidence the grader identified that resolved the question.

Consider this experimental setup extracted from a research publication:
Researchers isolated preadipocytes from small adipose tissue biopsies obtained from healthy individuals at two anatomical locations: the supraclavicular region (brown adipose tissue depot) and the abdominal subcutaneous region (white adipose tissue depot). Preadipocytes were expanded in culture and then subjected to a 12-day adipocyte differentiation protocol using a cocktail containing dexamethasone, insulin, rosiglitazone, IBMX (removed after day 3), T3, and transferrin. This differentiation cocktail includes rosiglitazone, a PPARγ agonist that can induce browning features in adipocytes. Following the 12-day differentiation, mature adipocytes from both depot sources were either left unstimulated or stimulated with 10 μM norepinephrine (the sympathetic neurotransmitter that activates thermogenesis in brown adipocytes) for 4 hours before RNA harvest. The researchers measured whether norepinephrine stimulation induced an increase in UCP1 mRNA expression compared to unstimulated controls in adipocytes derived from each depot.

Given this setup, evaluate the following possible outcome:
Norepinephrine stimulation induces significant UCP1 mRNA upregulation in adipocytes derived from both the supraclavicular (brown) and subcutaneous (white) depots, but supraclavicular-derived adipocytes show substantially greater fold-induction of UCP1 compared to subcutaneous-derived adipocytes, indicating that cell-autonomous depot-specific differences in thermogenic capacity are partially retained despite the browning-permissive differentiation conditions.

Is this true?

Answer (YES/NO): NO